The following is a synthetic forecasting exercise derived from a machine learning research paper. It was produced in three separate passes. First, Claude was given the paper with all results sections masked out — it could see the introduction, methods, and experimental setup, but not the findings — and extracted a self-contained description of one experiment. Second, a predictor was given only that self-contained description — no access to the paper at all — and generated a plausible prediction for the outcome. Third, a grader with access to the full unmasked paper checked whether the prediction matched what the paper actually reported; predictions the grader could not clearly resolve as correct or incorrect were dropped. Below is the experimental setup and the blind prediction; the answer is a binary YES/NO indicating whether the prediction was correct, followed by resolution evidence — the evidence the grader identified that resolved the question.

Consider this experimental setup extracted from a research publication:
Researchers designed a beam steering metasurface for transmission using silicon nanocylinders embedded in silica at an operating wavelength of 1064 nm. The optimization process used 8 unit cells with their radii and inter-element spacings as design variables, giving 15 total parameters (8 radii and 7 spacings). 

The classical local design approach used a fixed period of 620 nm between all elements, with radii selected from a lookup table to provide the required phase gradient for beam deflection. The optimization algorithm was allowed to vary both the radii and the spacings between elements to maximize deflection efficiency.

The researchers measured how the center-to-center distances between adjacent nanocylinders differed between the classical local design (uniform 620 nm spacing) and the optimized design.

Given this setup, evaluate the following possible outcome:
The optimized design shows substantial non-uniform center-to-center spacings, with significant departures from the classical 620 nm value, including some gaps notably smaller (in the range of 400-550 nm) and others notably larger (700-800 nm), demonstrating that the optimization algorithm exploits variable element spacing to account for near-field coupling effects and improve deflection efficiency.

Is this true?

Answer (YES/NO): NO